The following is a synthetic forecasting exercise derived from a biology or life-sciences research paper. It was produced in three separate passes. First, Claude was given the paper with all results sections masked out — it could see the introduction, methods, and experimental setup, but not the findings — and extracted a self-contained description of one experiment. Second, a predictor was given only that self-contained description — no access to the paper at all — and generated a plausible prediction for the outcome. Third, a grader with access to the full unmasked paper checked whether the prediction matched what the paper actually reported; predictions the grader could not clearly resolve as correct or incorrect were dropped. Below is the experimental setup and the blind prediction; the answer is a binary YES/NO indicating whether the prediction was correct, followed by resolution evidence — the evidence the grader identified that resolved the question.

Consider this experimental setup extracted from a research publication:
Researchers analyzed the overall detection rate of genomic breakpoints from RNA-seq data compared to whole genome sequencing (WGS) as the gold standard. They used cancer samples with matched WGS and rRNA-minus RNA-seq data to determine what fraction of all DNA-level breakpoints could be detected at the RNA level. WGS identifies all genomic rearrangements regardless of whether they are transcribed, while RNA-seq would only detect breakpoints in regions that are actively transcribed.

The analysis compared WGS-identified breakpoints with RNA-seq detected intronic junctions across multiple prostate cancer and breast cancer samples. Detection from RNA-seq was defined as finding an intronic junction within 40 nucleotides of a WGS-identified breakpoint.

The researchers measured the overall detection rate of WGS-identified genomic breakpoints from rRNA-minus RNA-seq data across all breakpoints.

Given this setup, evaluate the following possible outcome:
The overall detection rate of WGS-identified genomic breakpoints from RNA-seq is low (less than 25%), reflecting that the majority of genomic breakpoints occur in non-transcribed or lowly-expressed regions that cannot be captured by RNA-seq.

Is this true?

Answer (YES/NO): YES